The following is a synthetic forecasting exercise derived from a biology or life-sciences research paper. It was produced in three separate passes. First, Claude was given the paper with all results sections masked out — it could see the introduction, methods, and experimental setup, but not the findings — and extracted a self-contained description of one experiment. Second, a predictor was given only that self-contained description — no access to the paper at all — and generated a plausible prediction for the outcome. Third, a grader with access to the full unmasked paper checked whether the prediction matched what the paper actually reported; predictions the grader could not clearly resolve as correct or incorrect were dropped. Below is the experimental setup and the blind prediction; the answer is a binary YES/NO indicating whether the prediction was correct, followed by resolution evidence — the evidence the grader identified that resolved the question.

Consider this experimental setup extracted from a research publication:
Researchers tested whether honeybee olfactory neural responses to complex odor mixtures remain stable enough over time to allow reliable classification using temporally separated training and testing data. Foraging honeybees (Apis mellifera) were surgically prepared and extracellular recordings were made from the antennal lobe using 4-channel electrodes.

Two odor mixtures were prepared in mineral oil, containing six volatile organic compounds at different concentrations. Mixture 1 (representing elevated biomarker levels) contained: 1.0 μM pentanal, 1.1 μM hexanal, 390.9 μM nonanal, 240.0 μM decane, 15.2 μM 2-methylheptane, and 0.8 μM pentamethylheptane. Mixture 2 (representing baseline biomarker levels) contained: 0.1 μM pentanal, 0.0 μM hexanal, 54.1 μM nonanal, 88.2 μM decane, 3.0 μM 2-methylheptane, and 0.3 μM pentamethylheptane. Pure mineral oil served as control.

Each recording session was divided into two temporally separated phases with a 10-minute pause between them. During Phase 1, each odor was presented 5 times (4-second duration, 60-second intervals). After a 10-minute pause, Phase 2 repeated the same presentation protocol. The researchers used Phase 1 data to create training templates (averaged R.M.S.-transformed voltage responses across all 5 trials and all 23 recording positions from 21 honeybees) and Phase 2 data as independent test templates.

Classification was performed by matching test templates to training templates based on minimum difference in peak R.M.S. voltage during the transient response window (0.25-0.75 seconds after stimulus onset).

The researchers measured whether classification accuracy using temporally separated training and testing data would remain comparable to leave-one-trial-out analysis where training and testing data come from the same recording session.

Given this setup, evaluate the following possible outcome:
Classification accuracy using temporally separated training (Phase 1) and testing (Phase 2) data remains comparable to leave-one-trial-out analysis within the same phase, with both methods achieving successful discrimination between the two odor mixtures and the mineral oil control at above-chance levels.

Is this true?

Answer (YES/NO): YES